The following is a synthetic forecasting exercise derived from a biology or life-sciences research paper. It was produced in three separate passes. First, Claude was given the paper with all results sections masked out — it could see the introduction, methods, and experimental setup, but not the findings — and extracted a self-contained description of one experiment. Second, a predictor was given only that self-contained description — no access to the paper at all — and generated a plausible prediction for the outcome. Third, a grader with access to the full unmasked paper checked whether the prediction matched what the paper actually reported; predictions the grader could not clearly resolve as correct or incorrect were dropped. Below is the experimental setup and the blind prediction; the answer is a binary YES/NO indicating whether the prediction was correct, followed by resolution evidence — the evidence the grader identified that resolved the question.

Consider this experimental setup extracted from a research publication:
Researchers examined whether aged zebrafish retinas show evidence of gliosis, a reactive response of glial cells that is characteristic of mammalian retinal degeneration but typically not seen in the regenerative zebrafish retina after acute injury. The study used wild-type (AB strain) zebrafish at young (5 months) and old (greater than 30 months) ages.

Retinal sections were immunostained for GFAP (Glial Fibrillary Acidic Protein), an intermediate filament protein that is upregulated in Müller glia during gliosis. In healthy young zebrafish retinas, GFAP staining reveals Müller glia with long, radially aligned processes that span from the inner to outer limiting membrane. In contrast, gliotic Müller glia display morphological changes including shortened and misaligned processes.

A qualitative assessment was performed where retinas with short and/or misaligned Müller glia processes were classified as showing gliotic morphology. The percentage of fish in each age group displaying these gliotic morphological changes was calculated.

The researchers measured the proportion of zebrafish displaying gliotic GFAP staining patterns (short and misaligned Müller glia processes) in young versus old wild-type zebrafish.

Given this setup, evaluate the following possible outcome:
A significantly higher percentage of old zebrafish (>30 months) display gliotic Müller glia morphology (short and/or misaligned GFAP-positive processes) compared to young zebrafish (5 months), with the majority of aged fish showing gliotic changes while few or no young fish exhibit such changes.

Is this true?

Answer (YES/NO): YES